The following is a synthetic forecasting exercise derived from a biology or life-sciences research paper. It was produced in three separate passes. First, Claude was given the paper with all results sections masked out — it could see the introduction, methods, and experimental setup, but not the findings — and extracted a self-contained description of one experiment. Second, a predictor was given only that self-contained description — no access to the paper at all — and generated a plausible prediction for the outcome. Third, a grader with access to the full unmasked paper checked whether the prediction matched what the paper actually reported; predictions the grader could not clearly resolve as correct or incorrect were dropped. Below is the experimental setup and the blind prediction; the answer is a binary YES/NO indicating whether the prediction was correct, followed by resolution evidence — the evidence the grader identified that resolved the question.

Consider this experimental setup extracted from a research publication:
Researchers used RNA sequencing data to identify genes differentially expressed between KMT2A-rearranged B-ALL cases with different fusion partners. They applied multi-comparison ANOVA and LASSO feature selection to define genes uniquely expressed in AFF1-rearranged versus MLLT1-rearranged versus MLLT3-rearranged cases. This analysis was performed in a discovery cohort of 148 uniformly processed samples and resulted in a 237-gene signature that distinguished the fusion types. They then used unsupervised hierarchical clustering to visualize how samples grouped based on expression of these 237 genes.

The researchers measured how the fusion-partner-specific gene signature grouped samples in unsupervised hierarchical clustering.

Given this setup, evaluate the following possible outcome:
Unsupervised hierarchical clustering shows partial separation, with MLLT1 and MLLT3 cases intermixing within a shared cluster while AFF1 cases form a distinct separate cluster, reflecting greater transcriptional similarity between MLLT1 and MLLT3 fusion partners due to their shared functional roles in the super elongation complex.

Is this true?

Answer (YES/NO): NO